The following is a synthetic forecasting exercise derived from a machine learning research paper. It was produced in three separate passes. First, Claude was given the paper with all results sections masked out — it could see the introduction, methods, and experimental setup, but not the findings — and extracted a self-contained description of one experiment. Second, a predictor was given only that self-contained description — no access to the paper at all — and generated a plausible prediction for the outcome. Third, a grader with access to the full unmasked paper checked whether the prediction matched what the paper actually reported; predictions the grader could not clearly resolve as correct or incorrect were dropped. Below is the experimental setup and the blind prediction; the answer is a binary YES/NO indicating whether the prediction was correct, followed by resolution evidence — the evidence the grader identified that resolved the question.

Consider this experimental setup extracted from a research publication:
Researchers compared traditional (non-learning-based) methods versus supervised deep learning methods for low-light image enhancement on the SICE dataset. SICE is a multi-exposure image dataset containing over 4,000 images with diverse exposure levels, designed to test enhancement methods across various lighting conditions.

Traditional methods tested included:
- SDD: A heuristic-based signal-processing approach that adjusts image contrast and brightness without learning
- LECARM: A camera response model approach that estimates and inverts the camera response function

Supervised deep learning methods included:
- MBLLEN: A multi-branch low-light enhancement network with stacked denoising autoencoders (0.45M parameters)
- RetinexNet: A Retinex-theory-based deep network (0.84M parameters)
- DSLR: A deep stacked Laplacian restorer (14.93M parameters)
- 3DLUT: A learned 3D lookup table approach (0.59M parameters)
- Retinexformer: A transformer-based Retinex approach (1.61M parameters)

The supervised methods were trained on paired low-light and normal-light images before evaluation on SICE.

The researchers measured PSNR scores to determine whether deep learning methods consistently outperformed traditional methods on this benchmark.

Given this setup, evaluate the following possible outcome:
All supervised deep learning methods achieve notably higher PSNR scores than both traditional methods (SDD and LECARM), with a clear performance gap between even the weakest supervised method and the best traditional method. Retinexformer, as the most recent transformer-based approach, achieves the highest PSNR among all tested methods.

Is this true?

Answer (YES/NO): NO